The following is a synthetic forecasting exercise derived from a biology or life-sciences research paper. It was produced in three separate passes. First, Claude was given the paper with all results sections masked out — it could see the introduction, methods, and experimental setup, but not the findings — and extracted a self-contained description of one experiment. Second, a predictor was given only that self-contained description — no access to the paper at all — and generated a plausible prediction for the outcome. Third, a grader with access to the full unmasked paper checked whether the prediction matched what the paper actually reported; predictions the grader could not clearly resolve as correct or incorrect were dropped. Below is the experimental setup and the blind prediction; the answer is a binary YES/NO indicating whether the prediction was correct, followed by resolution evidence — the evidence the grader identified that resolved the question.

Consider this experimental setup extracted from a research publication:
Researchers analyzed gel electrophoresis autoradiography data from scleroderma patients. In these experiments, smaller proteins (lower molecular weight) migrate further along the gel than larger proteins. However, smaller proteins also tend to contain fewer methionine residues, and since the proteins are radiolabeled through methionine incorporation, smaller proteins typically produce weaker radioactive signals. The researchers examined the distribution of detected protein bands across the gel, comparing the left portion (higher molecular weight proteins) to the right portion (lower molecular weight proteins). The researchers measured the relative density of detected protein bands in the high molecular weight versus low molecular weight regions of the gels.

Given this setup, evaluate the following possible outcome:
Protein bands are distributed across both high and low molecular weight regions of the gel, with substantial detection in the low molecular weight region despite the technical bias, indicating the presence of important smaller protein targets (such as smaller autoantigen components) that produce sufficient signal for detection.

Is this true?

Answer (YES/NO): NO